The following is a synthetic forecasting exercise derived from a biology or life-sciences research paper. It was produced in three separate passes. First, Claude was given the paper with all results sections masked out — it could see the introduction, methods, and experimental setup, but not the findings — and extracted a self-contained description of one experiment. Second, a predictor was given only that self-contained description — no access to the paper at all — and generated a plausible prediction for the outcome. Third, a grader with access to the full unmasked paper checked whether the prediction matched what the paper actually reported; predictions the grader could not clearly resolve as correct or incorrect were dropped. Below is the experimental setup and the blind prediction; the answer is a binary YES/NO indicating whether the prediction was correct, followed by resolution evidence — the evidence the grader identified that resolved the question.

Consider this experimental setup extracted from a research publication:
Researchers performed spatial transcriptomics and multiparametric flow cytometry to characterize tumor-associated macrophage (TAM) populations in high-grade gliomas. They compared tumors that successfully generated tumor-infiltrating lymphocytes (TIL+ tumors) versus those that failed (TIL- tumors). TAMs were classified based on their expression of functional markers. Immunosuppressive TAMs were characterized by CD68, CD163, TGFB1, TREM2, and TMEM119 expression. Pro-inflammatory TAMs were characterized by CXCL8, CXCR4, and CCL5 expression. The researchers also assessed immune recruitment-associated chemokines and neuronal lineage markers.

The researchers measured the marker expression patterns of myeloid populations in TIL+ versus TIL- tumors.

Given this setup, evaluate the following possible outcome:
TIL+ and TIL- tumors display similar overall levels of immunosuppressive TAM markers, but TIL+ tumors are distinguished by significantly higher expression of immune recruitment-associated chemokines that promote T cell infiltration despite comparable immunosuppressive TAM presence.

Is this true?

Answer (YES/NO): NO